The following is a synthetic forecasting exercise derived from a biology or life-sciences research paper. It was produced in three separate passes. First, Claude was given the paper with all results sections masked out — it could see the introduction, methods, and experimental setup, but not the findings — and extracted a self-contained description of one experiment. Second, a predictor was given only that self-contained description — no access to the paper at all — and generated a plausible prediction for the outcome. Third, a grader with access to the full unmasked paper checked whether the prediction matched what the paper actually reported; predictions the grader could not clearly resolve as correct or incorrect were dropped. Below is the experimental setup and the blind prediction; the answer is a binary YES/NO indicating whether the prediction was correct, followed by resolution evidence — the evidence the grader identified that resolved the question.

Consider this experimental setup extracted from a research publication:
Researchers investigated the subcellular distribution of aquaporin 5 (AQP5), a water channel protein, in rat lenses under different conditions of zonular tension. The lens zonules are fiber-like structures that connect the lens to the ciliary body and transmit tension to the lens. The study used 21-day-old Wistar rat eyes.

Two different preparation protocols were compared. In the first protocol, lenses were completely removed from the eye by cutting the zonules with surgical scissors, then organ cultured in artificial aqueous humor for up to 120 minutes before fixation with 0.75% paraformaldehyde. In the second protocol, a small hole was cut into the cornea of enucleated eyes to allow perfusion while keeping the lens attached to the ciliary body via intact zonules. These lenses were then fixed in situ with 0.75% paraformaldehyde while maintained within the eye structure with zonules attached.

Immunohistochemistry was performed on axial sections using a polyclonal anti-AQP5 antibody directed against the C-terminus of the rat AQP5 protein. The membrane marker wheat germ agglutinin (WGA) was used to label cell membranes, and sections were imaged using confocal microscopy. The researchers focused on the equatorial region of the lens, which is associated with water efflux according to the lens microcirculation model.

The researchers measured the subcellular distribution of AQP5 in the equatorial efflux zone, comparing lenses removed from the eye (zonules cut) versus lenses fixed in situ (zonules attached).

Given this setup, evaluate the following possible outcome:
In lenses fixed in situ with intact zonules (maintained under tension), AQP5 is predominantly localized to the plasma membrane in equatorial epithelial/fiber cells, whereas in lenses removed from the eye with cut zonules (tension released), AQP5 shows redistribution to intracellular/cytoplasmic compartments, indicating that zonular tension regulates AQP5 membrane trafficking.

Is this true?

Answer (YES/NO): YES